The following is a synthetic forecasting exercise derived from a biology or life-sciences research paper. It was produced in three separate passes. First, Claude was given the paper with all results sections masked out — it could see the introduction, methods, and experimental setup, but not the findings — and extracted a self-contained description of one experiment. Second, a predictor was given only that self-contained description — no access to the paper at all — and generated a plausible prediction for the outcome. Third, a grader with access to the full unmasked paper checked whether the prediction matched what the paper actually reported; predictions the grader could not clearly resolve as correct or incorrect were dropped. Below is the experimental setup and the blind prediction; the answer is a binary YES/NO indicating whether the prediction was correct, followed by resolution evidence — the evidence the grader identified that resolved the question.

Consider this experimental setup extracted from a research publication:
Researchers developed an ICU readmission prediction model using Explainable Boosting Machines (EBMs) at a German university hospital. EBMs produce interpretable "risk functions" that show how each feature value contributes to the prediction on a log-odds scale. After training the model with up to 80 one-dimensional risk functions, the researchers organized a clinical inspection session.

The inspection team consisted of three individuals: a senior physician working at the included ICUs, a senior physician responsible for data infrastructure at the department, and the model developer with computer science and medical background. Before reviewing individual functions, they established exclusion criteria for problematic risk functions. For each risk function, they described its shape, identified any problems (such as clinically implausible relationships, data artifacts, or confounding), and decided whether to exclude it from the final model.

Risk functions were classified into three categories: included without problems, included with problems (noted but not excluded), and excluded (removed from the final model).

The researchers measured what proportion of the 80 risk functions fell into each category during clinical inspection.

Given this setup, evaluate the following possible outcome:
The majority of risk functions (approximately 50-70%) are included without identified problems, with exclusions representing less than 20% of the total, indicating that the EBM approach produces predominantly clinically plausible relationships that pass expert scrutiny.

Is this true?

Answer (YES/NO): NO